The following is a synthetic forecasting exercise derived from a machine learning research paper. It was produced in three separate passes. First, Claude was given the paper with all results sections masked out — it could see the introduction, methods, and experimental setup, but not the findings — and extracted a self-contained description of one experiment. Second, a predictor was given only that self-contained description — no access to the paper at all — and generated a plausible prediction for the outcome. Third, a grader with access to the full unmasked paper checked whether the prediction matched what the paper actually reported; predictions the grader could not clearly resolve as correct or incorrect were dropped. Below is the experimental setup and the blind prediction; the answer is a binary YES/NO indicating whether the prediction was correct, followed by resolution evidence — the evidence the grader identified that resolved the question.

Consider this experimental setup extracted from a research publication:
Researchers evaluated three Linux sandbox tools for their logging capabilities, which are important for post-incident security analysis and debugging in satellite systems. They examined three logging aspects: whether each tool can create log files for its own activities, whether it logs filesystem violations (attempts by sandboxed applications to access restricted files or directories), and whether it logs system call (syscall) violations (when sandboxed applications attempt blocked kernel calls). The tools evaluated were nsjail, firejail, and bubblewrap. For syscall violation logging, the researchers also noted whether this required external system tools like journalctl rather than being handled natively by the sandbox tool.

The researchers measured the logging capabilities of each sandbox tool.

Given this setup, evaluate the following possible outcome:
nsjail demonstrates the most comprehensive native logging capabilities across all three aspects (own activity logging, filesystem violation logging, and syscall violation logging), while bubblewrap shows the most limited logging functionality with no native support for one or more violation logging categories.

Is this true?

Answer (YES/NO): NO